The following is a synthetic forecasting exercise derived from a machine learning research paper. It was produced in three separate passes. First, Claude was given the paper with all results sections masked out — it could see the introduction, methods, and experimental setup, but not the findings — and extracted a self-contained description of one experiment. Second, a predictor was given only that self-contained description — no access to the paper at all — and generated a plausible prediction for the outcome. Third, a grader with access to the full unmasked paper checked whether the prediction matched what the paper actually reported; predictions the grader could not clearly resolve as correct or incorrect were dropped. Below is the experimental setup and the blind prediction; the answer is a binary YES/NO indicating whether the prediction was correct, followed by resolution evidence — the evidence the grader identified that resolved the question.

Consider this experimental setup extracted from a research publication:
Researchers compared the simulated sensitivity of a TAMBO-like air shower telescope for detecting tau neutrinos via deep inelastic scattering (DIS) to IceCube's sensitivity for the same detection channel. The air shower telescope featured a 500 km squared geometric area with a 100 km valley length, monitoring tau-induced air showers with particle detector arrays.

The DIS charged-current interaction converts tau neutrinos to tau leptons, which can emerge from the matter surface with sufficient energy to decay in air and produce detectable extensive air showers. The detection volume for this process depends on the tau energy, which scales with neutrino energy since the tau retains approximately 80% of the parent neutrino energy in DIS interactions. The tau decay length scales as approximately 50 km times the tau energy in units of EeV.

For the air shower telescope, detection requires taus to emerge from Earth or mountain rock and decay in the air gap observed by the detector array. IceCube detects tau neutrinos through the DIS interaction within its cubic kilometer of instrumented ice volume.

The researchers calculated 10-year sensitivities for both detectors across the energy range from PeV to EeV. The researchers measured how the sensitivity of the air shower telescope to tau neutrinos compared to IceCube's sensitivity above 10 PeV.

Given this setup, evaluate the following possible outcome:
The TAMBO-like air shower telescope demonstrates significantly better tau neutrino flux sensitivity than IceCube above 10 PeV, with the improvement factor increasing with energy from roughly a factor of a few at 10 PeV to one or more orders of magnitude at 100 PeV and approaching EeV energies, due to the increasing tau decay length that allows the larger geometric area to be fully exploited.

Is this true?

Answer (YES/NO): NO